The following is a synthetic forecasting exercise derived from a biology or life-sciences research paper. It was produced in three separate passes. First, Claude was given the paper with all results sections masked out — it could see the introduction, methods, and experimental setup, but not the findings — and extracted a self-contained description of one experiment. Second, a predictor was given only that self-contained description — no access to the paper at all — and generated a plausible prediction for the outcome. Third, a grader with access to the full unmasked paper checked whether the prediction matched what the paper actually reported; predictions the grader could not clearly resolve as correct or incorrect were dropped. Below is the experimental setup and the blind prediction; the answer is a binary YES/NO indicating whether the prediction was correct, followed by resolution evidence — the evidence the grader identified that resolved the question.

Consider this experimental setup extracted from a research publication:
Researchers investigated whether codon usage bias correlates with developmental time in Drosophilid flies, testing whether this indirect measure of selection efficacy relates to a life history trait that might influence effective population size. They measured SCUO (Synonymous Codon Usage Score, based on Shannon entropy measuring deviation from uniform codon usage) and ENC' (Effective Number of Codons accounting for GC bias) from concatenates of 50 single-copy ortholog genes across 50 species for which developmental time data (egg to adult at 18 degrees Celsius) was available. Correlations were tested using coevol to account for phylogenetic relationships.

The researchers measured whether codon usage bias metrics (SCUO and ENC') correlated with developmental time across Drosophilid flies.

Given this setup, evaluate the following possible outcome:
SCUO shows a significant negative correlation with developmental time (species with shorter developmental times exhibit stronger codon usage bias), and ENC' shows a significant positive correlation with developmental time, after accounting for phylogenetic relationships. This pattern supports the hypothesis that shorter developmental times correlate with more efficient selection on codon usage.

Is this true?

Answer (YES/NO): NO